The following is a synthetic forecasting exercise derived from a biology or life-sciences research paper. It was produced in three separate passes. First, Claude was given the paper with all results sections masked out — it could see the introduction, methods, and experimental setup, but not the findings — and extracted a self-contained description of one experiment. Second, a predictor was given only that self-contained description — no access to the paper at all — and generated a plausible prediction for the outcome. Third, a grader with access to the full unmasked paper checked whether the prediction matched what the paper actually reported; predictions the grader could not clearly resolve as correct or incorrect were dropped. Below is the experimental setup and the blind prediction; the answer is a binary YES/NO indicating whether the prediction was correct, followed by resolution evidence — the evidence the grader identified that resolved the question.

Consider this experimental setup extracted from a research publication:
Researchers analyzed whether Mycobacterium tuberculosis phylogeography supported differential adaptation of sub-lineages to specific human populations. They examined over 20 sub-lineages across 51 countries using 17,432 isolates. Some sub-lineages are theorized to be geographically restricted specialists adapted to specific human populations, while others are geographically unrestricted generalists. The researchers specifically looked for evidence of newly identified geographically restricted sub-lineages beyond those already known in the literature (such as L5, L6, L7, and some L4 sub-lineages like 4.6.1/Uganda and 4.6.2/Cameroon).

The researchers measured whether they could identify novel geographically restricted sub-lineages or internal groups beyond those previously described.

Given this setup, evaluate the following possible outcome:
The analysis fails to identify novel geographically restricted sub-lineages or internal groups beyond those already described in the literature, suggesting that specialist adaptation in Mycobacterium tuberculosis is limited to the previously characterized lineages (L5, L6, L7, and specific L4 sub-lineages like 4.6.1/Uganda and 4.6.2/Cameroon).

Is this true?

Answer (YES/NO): NO